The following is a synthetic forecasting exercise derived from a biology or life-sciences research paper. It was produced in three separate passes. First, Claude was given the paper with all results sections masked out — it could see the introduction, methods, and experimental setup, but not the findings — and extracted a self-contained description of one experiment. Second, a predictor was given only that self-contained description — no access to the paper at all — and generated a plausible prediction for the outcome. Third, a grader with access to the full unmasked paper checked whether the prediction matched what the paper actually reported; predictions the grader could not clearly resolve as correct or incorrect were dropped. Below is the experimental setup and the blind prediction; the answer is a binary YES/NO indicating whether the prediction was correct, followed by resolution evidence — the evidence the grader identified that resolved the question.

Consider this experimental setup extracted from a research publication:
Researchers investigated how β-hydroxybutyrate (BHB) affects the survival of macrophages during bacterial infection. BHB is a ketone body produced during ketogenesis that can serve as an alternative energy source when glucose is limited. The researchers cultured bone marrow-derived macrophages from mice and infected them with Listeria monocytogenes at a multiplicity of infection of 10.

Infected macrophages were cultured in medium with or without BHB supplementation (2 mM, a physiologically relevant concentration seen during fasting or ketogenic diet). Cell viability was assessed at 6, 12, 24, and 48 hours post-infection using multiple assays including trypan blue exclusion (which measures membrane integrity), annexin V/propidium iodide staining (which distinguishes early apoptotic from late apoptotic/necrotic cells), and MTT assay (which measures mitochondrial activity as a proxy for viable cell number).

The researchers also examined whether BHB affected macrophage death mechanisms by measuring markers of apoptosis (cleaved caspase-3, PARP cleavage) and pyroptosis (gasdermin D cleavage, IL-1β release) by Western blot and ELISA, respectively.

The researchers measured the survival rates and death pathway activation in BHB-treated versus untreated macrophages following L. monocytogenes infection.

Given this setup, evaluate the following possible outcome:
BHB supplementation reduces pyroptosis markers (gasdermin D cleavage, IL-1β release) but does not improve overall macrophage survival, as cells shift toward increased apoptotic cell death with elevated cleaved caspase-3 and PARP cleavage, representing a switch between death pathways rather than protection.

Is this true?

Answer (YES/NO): NO